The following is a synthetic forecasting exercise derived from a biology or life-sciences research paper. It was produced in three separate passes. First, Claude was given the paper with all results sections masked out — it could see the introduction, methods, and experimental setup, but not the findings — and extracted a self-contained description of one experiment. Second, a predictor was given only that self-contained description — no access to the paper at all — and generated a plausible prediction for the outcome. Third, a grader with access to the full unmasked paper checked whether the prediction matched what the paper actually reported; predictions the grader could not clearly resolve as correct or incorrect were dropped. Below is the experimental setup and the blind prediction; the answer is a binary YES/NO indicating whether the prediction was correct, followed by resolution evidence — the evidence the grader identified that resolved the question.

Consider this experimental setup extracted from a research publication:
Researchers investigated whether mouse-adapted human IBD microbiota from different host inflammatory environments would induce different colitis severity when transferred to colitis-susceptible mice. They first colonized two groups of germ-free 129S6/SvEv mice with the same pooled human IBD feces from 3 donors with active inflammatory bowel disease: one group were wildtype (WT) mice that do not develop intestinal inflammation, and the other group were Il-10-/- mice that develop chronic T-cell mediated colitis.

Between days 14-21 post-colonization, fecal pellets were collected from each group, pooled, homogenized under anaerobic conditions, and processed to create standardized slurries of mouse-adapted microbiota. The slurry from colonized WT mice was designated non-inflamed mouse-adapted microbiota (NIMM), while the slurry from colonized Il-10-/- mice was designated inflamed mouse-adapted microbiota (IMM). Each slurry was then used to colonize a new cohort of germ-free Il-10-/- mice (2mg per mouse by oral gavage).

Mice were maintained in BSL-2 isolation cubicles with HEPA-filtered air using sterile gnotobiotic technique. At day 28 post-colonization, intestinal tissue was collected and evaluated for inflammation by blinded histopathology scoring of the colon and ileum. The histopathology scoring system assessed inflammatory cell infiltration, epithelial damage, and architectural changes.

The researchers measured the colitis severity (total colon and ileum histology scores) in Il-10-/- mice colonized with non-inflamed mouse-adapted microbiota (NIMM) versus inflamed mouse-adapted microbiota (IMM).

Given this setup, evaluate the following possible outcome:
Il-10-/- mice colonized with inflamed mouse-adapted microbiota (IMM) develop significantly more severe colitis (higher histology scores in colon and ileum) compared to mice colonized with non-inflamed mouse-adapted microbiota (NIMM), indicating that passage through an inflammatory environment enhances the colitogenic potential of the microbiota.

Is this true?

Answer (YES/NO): NO